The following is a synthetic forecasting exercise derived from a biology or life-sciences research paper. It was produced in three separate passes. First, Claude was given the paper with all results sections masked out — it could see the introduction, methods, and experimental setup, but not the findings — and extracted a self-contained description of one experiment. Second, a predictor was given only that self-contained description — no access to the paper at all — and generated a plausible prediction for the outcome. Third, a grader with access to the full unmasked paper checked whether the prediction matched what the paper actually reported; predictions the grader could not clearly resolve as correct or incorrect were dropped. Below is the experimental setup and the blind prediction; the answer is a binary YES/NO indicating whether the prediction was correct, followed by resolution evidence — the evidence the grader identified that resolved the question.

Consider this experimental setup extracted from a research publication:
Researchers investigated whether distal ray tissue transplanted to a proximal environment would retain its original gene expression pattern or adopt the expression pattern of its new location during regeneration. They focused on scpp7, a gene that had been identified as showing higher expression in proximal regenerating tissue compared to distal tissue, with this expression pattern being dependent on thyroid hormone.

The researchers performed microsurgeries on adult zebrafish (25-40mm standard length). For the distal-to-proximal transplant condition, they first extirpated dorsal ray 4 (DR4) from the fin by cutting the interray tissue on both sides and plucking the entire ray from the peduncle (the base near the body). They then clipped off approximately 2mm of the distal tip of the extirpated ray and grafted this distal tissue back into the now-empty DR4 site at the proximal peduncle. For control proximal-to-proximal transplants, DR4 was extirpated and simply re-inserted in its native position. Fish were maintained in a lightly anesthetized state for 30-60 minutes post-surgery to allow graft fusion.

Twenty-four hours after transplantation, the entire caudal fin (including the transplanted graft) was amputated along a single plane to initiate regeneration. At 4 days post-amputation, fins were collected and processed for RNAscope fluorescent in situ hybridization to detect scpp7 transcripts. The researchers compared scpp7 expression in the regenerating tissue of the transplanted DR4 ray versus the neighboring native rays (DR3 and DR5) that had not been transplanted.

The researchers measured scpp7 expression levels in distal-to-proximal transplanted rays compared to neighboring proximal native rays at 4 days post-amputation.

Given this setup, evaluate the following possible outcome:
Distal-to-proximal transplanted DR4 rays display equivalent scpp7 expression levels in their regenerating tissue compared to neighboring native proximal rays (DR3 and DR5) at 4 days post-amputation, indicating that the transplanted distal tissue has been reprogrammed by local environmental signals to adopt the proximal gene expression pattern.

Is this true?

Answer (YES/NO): NO